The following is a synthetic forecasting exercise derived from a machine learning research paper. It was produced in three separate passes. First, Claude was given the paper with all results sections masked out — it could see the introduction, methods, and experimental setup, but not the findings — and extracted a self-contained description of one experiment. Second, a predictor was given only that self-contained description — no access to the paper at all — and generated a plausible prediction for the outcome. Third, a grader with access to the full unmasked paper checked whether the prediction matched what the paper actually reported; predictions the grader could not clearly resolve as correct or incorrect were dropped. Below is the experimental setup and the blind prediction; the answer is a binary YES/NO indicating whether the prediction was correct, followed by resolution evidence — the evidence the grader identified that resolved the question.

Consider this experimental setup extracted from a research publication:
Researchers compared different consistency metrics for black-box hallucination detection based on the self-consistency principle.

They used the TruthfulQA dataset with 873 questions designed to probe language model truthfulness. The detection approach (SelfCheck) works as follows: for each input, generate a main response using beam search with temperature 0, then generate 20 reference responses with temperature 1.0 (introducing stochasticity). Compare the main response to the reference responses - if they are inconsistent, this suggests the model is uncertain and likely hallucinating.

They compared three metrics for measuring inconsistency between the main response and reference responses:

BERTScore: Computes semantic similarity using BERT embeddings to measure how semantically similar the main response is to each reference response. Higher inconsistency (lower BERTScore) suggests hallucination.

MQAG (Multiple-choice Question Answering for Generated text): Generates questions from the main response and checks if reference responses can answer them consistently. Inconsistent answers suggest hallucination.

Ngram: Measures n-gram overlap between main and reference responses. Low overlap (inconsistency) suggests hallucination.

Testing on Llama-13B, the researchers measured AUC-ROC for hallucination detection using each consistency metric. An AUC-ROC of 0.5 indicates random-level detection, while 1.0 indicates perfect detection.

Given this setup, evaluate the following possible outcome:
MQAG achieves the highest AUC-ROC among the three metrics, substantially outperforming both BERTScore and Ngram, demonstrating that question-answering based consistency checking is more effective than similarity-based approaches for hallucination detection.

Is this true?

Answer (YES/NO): NO